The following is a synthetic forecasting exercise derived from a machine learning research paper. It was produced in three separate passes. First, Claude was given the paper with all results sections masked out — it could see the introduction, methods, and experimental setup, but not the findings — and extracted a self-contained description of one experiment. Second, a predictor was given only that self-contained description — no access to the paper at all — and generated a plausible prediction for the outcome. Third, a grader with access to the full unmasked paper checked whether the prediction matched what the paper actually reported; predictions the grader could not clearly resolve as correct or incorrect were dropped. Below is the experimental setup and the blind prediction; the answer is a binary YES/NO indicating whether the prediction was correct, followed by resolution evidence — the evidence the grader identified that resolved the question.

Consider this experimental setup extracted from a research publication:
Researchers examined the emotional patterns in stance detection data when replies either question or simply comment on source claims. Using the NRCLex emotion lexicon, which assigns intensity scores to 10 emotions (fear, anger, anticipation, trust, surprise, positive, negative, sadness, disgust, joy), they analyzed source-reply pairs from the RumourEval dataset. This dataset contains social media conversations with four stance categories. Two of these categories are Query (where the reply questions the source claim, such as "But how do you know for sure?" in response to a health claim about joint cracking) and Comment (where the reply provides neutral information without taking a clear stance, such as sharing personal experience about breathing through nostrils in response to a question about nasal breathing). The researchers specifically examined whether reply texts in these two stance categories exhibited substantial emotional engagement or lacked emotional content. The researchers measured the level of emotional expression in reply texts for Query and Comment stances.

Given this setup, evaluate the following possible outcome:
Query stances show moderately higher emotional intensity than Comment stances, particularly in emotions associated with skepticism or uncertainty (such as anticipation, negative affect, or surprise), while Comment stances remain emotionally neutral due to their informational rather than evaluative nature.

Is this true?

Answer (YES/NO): NO